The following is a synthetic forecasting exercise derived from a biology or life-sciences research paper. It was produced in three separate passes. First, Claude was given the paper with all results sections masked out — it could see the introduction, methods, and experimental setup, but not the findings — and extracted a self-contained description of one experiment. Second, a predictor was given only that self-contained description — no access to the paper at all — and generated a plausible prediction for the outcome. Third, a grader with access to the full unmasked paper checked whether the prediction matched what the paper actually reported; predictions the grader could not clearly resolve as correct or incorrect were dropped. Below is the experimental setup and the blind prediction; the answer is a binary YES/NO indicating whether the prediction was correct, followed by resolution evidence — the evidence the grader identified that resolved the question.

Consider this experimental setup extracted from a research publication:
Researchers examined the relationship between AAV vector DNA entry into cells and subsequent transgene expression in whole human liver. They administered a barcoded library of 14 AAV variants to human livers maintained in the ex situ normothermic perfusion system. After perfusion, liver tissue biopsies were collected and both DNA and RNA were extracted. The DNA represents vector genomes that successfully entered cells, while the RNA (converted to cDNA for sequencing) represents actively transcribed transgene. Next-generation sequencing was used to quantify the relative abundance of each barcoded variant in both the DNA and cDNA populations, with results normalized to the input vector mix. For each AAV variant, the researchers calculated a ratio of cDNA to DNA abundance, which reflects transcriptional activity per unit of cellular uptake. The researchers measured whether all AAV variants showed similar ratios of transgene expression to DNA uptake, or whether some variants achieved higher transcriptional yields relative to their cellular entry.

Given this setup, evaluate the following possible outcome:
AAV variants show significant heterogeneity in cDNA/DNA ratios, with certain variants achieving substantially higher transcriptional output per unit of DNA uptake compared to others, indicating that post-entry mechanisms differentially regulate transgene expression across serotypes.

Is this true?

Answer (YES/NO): YES